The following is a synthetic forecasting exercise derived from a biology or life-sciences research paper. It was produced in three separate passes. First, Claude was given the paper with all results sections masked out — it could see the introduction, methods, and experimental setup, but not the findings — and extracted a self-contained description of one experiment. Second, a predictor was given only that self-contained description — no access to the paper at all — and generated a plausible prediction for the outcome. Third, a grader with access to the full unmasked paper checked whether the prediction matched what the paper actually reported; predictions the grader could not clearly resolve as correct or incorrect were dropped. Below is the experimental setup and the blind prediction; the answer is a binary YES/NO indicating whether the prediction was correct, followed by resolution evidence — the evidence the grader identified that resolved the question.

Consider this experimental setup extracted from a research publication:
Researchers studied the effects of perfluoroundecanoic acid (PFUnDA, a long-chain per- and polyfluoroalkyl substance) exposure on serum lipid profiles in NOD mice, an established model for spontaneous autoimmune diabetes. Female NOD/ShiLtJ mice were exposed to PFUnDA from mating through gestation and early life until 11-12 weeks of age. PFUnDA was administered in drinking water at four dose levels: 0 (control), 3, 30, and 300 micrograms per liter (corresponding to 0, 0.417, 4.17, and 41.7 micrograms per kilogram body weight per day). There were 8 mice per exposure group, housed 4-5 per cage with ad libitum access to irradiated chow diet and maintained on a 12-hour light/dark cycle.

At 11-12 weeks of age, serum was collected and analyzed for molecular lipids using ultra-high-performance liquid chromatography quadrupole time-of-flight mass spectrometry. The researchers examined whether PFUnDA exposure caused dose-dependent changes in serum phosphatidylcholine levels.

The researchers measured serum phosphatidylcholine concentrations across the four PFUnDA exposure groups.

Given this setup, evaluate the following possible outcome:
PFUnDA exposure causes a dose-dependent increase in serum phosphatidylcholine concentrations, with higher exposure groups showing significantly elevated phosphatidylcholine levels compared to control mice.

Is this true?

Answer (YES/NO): NO